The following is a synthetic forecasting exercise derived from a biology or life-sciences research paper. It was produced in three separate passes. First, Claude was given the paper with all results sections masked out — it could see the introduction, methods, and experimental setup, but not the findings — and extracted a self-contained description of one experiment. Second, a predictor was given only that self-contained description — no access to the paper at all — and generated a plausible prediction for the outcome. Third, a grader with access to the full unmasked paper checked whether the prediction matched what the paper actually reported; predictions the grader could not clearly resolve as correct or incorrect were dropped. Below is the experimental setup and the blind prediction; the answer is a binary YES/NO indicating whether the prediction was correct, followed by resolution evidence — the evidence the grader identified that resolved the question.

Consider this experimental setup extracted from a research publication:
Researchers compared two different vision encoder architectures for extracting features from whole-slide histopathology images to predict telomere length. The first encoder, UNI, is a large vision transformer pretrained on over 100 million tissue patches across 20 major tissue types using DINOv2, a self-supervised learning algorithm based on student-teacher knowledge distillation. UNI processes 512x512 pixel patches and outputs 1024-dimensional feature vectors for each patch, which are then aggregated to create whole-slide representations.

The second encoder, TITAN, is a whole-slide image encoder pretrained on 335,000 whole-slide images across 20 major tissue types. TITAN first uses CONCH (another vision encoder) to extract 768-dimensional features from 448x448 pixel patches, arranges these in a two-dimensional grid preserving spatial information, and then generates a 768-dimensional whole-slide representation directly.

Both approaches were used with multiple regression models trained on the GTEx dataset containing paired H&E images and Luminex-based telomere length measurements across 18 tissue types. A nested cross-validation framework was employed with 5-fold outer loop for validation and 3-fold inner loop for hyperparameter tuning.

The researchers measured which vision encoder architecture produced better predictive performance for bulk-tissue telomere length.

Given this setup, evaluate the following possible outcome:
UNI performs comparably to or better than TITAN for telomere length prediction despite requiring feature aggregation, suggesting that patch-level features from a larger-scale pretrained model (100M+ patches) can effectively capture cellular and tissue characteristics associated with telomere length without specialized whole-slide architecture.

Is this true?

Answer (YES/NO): YES